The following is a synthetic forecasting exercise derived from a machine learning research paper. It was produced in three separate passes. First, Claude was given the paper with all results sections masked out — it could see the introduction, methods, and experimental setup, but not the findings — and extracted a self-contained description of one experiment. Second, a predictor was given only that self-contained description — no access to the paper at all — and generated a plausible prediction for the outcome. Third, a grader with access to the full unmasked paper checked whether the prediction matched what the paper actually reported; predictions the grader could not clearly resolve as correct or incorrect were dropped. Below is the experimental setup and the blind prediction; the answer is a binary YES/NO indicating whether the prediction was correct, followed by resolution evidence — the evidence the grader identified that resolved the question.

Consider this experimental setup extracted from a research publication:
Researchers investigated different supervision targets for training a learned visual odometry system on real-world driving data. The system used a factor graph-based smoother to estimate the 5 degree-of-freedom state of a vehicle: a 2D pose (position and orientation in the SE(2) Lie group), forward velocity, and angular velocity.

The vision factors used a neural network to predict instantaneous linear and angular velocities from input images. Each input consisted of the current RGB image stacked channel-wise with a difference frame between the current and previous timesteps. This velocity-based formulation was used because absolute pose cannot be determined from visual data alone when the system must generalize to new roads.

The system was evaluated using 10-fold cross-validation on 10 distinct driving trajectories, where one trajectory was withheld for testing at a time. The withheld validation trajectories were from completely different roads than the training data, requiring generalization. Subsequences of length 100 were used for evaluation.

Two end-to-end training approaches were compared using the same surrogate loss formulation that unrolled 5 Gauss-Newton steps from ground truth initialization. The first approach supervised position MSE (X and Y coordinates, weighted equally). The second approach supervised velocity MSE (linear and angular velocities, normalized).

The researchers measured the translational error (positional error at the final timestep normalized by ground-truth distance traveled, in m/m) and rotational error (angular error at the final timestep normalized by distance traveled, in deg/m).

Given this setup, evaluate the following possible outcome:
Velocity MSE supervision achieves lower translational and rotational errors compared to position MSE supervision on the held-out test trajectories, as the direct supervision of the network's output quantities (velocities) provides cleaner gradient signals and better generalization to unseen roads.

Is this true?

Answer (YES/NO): NO